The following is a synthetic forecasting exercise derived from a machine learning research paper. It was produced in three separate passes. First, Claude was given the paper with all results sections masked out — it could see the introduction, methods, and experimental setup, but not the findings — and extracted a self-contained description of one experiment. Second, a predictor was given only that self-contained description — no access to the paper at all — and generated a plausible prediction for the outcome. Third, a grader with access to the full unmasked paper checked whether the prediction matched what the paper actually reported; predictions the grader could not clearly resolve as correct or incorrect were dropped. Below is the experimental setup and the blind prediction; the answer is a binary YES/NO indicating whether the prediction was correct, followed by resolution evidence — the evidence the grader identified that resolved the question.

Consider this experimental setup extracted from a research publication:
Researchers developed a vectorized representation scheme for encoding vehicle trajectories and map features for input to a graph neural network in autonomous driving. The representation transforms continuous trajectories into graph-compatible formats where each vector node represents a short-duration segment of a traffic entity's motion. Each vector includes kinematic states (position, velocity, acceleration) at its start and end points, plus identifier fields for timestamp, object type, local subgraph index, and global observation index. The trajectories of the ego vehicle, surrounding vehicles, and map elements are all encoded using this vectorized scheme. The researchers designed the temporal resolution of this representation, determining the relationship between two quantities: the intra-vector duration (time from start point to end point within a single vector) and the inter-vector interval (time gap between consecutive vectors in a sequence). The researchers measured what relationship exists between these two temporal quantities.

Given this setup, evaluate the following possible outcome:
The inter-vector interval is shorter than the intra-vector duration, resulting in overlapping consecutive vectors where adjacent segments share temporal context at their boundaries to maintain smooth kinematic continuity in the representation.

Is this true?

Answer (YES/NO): NO